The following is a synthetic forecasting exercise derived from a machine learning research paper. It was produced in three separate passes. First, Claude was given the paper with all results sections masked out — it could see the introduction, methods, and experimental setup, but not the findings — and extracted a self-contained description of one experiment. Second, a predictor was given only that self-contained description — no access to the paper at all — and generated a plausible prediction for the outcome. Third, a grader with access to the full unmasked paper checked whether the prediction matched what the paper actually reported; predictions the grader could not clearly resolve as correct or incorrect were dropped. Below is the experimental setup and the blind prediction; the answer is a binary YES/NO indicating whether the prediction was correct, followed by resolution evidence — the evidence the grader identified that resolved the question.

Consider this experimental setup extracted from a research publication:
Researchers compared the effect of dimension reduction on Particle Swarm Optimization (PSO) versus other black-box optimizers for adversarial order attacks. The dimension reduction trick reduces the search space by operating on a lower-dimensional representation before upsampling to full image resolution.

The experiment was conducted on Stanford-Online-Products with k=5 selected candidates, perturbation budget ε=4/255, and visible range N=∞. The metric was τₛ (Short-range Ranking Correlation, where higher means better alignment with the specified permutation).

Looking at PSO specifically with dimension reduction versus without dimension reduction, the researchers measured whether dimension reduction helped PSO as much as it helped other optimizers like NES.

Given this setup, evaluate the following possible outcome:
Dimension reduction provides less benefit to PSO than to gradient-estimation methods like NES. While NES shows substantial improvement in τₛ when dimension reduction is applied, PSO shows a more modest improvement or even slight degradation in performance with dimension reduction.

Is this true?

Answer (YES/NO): YES